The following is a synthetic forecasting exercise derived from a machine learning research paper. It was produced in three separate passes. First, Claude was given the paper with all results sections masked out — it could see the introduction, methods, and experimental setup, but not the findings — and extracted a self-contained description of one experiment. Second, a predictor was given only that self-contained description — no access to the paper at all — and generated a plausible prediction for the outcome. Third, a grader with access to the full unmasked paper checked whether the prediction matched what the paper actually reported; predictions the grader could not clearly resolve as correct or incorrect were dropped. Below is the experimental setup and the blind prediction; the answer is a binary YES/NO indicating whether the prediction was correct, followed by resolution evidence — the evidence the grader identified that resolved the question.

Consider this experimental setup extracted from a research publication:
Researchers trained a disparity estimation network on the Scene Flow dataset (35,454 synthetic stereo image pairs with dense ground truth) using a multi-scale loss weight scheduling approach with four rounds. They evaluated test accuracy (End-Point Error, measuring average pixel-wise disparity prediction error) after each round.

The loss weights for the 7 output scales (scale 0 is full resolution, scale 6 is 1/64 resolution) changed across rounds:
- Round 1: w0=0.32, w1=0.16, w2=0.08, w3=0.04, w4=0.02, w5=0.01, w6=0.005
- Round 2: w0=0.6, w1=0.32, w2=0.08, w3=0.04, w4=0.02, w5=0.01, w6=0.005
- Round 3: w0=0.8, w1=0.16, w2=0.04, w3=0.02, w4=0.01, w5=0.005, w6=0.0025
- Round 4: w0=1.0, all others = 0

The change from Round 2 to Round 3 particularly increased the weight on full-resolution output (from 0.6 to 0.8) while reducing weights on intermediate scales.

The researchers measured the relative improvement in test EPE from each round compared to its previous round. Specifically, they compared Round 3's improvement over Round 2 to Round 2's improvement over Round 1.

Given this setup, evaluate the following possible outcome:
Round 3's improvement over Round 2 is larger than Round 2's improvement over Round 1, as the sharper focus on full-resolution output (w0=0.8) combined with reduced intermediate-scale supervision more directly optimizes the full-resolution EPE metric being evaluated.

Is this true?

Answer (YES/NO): YES